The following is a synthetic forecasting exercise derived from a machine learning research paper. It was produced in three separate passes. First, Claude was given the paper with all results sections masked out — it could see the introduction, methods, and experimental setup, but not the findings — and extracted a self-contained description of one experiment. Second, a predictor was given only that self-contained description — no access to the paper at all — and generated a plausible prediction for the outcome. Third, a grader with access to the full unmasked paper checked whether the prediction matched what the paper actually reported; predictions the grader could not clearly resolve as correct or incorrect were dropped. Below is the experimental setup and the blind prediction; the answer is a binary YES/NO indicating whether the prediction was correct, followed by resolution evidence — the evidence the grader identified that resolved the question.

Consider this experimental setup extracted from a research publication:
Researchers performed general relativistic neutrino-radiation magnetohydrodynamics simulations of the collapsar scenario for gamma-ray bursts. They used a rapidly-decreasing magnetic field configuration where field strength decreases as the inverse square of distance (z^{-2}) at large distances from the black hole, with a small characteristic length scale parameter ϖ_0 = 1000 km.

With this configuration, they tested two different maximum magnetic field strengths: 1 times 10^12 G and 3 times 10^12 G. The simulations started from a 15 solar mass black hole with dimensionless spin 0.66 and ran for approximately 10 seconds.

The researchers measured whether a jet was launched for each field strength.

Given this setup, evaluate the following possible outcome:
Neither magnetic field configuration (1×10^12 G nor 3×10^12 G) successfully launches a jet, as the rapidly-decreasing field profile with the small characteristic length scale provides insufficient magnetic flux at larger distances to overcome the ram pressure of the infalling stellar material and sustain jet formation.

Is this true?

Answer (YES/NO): NO